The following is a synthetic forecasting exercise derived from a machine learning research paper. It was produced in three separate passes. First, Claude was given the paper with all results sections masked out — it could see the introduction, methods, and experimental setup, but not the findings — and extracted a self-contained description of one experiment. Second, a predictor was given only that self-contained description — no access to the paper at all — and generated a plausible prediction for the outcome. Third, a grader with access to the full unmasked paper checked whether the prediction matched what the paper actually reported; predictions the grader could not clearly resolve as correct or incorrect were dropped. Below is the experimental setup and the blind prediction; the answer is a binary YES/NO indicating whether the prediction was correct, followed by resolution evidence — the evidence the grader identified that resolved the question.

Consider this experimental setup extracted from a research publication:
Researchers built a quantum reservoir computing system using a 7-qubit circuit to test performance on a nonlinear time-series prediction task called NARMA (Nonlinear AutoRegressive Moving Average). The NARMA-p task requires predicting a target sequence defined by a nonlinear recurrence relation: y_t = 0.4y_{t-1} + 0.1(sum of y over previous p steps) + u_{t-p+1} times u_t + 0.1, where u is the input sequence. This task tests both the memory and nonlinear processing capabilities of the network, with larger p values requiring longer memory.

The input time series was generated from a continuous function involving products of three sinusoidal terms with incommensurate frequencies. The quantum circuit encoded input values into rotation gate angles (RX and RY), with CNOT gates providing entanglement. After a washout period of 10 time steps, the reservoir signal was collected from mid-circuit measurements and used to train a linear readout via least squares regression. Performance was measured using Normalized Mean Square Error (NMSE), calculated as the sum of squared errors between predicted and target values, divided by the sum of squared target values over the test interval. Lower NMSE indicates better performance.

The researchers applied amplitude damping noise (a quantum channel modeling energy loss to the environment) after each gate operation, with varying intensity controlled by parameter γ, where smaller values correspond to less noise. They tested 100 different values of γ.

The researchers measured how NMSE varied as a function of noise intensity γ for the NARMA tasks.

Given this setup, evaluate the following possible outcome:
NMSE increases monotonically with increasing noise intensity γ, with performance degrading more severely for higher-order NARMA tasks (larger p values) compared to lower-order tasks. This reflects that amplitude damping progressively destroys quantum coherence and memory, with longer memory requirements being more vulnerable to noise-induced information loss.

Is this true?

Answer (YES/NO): NO